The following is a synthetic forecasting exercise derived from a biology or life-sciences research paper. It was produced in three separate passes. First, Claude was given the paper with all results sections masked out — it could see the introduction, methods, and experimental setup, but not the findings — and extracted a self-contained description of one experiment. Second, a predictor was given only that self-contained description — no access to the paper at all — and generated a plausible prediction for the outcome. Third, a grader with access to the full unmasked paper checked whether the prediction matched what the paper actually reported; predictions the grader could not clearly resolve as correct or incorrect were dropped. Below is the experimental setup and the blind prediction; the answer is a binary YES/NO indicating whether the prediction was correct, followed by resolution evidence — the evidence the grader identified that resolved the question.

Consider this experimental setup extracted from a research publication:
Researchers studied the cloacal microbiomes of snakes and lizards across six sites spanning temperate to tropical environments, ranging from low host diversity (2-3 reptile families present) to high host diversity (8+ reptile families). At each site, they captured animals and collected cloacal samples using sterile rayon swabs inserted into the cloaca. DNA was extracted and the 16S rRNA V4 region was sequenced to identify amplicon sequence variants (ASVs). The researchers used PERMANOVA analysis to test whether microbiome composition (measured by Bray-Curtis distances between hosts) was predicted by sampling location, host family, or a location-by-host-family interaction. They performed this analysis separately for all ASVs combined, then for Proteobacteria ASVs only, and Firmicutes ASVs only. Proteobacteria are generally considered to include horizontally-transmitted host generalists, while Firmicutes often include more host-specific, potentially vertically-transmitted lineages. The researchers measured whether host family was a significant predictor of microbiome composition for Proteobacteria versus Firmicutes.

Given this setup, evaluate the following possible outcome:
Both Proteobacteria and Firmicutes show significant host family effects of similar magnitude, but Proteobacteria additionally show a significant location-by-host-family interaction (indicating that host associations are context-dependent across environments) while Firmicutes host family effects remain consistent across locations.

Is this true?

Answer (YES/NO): NO